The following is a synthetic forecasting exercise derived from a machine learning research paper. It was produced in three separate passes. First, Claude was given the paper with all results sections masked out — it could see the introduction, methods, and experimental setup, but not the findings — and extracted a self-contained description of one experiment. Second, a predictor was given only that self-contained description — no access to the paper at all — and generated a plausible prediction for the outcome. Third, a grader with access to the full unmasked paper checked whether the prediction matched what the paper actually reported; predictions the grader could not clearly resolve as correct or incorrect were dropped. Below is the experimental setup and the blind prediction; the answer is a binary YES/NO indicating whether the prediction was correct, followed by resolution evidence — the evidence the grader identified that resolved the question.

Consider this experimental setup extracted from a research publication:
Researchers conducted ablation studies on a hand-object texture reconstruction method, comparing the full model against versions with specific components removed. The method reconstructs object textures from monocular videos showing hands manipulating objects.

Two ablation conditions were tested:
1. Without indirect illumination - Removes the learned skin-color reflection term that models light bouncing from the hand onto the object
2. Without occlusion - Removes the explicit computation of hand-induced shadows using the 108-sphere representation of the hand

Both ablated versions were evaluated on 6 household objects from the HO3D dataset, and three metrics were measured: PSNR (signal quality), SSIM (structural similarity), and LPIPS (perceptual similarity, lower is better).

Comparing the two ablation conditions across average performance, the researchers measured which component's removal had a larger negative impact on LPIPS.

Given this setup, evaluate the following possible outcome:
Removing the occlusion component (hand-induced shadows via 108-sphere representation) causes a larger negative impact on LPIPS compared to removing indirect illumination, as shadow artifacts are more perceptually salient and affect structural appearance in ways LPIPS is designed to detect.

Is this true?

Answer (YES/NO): YES